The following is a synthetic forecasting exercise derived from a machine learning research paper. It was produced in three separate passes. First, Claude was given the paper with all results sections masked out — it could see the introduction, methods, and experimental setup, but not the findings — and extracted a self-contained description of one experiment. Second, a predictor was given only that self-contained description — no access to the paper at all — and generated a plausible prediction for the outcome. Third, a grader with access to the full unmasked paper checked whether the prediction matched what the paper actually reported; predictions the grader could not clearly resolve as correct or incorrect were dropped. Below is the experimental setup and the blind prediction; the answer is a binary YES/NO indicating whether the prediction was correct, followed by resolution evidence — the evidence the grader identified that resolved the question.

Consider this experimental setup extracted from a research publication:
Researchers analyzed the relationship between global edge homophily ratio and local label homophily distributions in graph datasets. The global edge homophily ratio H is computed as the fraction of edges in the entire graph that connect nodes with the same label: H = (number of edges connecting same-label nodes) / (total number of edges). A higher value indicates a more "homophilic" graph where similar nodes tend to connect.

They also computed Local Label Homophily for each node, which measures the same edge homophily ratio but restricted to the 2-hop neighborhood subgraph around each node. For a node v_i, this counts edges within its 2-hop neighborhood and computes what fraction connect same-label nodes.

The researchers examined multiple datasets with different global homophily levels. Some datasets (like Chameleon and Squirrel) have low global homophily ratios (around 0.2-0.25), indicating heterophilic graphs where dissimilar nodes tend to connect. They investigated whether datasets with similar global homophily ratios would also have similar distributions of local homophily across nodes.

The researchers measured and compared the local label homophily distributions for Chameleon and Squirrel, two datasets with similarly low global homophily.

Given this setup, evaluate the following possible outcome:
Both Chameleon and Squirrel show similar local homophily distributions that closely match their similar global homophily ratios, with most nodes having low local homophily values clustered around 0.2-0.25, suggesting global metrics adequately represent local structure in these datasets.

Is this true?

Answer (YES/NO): NO